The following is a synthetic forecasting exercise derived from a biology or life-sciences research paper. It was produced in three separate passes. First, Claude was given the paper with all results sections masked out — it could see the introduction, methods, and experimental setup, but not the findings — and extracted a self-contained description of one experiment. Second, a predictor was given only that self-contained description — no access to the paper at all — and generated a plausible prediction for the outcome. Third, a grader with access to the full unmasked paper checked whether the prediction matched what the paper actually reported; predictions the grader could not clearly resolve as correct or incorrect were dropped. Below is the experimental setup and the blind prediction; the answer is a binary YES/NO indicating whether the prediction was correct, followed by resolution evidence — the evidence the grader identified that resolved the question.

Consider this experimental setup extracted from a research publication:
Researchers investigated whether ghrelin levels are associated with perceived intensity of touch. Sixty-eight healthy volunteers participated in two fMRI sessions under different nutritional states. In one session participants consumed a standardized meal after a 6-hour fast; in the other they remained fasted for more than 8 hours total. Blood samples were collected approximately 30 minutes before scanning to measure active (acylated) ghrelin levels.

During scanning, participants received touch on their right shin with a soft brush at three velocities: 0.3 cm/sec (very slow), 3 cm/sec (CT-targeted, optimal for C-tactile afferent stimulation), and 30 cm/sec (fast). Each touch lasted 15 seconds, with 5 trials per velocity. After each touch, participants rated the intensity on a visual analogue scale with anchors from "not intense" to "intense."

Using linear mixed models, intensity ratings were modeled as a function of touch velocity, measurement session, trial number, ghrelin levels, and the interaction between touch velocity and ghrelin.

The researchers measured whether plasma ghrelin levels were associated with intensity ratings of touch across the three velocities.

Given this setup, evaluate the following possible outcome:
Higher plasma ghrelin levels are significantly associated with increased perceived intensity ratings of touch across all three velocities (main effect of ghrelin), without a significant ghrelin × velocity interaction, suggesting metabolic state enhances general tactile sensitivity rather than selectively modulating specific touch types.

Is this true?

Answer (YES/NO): NO